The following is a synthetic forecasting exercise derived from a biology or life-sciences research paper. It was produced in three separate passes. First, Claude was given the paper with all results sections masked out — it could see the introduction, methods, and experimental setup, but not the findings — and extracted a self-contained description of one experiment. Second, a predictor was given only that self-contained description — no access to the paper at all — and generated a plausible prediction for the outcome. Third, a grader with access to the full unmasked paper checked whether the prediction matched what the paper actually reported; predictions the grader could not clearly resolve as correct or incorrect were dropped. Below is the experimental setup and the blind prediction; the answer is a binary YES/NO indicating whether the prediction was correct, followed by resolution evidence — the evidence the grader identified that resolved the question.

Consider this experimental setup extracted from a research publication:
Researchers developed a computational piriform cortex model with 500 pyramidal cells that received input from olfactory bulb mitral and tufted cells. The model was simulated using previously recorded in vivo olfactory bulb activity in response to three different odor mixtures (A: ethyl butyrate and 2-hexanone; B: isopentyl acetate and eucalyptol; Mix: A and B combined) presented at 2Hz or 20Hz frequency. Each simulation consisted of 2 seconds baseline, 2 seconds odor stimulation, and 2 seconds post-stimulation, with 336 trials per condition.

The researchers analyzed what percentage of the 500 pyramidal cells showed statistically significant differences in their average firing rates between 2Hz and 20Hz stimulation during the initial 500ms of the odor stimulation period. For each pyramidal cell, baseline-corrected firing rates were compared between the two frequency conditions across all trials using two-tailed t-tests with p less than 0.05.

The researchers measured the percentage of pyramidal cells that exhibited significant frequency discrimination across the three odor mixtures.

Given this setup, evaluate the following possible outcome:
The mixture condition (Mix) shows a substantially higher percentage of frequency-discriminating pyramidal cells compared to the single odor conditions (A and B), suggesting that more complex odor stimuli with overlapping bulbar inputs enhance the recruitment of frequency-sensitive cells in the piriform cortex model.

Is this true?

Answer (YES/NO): NO